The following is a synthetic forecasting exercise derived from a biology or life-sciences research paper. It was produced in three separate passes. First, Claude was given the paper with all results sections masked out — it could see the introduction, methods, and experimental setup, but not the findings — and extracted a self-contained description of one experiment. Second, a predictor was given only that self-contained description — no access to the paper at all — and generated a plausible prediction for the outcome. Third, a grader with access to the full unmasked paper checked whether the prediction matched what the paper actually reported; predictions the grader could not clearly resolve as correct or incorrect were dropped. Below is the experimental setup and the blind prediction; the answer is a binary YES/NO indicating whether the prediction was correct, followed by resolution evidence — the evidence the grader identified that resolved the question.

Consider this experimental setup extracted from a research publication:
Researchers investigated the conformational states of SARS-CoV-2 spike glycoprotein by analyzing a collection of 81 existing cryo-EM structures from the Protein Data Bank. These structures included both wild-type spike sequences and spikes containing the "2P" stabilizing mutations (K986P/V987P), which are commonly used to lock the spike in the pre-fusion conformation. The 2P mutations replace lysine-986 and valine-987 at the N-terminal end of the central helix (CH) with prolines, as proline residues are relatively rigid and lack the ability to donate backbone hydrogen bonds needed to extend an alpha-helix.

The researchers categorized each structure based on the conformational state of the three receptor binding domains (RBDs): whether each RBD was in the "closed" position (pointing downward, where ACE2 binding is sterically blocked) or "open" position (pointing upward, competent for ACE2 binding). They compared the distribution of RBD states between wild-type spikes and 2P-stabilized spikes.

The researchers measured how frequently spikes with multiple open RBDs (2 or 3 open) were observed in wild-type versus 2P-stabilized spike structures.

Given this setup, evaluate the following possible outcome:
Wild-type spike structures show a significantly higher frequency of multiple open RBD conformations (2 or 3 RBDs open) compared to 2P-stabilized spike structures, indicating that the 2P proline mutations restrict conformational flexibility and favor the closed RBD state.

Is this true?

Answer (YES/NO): NO